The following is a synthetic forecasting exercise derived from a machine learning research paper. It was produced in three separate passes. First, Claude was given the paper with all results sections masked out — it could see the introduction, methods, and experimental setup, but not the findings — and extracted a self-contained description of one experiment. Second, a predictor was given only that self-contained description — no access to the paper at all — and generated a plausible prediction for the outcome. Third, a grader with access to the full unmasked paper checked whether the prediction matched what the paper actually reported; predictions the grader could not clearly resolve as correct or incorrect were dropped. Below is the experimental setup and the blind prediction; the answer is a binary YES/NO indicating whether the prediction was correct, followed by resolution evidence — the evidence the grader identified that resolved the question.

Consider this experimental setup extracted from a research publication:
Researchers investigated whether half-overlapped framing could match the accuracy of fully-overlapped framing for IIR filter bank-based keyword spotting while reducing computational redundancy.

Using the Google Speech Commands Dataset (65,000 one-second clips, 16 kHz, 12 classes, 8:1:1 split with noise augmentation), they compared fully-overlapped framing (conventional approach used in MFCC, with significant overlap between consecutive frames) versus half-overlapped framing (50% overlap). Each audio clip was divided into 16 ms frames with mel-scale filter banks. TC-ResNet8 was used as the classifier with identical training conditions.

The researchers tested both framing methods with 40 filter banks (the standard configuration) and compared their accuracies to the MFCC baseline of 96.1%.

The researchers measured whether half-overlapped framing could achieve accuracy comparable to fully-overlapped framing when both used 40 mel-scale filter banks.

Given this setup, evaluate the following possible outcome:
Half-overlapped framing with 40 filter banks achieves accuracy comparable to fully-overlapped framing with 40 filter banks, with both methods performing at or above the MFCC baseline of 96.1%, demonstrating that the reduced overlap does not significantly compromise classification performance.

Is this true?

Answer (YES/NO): YES